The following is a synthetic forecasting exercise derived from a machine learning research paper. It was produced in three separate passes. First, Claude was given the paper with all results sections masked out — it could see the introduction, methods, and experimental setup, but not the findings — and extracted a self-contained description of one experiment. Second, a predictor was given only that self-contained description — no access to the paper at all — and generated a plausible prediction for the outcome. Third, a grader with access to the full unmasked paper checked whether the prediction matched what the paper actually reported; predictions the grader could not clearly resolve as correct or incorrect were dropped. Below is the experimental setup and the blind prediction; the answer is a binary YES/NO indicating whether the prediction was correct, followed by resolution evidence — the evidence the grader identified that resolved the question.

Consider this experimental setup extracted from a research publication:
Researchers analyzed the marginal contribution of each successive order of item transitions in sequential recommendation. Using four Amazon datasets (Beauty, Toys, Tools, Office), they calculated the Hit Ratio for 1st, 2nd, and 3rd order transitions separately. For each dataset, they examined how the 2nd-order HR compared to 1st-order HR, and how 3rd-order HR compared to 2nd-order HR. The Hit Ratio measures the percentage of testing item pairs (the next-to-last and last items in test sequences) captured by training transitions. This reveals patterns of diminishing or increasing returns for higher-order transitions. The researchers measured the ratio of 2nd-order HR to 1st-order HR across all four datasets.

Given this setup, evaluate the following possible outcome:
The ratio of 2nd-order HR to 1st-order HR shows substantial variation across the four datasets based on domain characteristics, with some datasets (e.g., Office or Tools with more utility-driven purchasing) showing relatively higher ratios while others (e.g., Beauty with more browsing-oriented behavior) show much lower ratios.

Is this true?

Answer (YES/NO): NO